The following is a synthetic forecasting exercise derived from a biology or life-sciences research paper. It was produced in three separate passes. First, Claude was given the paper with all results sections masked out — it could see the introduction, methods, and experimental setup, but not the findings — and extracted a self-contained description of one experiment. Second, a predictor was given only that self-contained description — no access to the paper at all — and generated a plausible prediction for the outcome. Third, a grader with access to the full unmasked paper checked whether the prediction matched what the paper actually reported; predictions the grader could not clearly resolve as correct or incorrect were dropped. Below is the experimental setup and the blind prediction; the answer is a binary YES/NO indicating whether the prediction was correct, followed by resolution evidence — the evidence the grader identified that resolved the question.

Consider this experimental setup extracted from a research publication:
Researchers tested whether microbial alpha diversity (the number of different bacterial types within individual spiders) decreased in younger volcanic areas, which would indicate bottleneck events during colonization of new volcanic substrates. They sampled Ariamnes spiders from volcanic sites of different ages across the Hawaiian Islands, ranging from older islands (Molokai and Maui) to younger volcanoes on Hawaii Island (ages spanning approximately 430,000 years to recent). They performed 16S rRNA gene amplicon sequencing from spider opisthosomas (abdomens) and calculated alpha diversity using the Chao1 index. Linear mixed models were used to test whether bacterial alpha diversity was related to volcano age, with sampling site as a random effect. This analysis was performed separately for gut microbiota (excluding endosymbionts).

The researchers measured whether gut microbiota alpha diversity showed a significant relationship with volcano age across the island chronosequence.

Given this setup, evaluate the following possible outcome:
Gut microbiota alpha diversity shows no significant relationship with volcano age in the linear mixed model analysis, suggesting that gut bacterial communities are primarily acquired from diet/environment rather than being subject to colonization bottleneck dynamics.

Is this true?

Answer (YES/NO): YES